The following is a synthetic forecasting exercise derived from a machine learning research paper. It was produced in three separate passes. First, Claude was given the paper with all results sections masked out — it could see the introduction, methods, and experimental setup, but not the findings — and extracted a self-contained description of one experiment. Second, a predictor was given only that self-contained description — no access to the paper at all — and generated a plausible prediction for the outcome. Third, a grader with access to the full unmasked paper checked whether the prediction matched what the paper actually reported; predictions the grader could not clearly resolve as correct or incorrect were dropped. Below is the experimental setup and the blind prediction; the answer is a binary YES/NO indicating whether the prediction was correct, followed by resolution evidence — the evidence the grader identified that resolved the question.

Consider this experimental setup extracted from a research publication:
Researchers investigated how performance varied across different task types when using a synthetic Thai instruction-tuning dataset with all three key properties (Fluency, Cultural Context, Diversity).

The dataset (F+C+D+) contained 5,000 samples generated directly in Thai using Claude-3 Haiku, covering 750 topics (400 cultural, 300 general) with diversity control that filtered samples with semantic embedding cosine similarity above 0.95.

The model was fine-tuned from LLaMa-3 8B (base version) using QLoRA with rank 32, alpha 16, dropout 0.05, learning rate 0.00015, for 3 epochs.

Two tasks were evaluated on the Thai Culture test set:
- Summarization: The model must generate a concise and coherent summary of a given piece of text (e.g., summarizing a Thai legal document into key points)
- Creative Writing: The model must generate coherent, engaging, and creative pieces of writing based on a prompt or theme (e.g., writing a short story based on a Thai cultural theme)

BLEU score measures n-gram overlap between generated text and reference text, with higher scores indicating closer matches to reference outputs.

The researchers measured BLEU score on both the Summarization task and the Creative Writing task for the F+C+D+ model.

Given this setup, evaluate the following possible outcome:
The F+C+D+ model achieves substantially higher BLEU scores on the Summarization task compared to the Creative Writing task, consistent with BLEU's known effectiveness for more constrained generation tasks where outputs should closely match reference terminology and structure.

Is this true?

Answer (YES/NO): YES